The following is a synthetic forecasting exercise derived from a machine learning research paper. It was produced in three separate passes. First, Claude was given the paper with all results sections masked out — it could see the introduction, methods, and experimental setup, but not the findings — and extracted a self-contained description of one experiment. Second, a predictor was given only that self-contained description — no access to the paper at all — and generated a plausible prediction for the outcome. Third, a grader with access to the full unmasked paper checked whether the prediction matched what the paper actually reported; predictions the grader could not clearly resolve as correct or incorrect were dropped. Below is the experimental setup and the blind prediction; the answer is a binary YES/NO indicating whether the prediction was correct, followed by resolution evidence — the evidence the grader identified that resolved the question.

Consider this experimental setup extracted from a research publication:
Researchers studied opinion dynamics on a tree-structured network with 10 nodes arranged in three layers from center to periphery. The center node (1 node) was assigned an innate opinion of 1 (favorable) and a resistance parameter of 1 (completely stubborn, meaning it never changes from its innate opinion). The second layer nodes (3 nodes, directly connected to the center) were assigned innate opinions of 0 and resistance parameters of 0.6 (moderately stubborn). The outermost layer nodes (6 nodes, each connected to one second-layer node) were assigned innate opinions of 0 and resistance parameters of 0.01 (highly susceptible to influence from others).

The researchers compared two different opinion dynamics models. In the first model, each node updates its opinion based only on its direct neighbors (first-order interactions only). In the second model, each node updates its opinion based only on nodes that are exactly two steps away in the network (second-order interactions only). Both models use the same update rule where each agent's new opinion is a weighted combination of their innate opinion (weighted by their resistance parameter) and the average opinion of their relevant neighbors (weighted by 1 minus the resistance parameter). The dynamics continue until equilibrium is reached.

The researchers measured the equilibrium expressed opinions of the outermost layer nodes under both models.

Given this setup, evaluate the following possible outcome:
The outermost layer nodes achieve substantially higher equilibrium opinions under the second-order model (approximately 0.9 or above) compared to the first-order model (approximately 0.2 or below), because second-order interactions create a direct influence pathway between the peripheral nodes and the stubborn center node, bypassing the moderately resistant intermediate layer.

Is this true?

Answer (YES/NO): YES